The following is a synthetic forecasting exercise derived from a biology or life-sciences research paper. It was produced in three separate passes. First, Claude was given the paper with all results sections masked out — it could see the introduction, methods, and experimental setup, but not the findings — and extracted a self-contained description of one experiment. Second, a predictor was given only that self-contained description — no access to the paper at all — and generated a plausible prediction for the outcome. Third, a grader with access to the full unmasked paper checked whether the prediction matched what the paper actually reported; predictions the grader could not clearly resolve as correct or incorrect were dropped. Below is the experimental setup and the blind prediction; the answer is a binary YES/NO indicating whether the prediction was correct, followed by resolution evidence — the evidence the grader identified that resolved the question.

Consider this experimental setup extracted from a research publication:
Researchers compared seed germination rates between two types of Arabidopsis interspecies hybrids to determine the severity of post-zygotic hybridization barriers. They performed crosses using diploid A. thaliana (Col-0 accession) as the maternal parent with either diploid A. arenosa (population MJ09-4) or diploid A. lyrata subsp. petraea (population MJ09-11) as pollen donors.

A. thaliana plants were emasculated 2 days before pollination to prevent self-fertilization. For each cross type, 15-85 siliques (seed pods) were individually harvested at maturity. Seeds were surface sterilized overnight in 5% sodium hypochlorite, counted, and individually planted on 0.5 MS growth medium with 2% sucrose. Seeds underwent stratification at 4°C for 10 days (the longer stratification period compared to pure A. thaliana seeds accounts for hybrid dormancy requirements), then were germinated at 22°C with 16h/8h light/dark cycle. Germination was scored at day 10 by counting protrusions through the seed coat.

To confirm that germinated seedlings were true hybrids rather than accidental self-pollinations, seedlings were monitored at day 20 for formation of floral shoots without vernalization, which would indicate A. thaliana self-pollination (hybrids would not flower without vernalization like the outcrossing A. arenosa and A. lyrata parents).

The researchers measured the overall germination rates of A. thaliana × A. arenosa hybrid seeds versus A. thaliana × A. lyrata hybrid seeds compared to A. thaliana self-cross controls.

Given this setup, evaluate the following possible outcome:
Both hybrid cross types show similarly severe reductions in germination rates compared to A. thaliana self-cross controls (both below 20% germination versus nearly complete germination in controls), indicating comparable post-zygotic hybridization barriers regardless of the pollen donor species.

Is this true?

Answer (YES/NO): NO